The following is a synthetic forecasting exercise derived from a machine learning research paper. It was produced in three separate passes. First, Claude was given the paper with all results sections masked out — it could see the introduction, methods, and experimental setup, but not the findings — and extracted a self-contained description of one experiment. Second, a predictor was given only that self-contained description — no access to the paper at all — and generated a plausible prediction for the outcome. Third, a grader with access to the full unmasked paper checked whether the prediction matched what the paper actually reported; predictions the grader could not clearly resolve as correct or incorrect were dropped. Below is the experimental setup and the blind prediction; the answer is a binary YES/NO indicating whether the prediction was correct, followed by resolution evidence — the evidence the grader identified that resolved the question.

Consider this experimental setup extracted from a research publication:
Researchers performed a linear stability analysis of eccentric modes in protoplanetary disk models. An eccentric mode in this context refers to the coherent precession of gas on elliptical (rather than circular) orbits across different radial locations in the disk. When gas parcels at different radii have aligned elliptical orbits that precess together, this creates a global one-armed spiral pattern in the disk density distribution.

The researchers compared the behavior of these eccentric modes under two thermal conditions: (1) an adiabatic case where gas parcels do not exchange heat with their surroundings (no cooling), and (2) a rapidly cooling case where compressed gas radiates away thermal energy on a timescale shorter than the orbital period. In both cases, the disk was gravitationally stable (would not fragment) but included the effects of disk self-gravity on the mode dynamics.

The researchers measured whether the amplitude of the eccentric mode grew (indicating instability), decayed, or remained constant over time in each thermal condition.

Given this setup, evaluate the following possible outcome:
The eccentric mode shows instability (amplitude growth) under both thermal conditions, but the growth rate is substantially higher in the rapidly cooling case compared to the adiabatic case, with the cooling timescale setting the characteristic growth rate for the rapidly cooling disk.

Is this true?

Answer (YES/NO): NO